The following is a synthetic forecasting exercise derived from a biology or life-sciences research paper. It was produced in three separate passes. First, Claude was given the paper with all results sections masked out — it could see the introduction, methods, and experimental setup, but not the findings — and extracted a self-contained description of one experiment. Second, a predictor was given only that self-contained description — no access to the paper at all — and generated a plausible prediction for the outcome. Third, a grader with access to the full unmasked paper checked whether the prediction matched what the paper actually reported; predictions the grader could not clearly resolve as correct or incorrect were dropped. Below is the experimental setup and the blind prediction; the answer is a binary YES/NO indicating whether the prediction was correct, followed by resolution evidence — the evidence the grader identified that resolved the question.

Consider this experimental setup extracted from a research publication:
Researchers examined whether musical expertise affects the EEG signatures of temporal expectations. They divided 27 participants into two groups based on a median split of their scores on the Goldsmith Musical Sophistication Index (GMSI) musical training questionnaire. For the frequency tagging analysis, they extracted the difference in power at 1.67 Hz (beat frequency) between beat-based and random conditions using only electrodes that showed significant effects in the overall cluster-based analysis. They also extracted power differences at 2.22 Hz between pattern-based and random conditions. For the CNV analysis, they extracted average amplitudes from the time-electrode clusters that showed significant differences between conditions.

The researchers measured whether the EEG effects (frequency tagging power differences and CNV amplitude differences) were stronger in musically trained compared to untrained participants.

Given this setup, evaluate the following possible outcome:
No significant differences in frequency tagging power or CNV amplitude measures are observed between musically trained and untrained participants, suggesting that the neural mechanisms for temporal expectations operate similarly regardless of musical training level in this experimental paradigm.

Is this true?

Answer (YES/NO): YES